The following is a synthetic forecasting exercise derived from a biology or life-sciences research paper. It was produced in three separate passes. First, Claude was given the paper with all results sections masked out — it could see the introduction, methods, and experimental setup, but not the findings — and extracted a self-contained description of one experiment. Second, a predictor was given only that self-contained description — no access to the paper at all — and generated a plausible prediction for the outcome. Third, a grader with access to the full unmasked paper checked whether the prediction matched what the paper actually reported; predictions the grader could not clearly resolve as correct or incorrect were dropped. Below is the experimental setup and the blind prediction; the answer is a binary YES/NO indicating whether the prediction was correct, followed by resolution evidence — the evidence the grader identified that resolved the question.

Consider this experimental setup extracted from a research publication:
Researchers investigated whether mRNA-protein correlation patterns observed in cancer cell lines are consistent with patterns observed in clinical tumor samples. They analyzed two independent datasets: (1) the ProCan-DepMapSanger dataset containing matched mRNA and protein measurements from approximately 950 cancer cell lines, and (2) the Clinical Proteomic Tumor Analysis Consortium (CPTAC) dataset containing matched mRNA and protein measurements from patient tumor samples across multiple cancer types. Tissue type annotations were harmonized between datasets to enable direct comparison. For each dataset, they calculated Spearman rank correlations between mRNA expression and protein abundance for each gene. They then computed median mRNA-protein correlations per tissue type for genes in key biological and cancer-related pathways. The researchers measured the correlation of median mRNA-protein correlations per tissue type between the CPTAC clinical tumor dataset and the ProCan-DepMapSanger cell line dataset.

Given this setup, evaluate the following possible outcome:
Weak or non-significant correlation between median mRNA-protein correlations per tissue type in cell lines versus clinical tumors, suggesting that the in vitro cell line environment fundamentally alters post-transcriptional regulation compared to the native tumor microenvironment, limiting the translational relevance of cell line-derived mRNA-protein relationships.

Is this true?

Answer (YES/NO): NO